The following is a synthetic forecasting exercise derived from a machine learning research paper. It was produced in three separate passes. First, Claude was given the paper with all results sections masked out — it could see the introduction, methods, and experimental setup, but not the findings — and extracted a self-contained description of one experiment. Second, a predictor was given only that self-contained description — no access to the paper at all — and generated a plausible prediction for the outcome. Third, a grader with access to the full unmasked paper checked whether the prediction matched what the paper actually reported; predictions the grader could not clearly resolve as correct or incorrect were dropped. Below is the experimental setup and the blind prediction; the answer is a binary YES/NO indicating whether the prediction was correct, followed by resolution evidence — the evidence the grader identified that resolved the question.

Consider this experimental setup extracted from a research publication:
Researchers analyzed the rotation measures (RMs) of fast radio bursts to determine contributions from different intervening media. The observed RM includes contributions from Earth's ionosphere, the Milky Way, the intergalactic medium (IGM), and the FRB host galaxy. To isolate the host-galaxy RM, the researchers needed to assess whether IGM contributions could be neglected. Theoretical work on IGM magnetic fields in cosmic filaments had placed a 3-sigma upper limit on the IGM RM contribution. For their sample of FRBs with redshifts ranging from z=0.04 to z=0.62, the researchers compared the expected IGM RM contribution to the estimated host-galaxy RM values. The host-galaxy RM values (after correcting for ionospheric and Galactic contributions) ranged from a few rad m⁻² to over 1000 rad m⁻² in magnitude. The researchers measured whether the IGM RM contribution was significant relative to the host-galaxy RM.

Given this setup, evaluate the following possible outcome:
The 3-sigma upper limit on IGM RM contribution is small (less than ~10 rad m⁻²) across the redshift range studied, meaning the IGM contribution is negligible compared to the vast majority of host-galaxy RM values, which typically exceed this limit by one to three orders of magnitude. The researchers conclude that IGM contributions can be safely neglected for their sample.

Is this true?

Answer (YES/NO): YES